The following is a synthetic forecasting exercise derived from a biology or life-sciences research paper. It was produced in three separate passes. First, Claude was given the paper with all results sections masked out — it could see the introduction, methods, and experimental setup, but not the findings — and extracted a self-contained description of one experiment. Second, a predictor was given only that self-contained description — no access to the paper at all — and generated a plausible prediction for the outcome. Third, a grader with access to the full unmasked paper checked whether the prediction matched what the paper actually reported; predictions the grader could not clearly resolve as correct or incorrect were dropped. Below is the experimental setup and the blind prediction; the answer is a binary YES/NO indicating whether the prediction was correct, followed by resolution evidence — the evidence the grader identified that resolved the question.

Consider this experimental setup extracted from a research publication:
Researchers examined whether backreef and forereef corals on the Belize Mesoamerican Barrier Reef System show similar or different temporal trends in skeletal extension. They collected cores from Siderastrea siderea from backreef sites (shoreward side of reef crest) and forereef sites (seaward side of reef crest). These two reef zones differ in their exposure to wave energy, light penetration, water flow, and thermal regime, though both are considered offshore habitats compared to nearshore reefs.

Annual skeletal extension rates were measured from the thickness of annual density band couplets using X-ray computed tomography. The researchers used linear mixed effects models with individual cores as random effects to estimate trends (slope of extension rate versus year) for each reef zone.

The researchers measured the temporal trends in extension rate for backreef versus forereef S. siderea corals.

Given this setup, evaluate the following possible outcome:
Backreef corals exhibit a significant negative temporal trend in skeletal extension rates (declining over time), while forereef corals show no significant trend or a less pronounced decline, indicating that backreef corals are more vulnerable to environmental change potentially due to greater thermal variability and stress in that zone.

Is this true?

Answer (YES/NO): NO